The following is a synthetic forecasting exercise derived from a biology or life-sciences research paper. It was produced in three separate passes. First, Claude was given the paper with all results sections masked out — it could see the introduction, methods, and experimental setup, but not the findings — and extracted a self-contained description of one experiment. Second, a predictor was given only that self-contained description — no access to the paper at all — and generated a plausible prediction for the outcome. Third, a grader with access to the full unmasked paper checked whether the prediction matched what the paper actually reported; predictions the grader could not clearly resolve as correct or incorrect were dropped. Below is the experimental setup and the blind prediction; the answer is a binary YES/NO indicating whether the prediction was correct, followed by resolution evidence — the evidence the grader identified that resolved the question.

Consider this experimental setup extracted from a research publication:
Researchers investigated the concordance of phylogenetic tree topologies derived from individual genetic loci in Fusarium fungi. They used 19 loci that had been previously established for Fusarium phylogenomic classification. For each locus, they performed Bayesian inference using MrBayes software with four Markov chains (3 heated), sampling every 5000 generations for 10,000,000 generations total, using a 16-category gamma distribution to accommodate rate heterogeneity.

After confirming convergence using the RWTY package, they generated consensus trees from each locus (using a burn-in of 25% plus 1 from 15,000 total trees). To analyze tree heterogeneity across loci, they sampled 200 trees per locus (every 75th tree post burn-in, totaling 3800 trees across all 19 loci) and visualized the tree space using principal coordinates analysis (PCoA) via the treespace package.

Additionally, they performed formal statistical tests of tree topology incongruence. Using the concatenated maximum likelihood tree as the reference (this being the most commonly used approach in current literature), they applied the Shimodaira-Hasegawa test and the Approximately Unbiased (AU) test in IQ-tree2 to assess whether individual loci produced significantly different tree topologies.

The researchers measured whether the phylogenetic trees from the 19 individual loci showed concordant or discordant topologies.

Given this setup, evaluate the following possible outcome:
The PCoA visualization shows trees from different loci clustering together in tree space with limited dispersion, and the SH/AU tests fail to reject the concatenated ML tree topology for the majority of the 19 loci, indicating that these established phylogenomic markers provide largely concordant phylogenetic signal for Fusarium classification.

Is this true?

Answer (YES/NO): NO